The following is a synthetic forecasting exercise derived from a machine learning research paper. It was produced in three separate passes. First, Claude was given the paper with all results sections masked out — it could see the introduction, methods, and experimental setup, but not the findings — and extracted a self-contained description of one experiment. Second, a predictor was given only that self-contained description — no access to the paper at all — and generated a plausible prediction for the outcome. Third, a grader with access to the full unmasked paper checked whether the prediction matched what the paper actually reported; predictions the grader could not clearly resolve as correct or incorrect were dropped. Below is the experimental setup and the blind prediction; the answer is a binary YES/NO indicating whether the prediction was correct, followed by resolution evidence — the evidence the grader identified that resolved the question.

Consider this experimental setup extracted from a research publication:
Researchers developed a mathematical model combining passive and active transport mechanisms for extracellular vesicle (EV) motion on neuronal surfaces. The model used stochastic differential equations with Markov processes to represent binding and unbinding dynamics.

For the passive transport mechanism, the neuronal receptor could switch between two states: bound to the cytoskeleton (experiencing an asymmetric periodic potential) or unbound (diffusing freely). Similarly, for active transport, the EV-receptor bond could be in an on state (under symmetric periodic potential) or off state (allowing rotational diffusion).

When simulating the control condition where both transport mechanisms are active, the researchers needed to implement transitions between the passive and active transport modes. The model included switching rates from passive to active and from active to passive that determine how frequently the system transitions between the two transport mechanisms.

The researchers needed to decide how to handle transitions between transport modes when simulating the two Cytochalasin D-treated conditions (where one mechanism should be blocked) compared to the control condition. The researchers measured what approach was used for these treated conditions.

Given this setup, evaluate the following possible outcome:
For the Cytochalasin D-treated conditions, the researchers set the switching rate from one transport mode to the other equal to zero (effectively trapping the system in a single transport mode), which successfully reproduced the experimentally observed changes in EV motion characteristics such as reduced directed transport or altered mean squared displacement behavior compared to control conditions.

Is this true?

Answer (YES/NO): YES